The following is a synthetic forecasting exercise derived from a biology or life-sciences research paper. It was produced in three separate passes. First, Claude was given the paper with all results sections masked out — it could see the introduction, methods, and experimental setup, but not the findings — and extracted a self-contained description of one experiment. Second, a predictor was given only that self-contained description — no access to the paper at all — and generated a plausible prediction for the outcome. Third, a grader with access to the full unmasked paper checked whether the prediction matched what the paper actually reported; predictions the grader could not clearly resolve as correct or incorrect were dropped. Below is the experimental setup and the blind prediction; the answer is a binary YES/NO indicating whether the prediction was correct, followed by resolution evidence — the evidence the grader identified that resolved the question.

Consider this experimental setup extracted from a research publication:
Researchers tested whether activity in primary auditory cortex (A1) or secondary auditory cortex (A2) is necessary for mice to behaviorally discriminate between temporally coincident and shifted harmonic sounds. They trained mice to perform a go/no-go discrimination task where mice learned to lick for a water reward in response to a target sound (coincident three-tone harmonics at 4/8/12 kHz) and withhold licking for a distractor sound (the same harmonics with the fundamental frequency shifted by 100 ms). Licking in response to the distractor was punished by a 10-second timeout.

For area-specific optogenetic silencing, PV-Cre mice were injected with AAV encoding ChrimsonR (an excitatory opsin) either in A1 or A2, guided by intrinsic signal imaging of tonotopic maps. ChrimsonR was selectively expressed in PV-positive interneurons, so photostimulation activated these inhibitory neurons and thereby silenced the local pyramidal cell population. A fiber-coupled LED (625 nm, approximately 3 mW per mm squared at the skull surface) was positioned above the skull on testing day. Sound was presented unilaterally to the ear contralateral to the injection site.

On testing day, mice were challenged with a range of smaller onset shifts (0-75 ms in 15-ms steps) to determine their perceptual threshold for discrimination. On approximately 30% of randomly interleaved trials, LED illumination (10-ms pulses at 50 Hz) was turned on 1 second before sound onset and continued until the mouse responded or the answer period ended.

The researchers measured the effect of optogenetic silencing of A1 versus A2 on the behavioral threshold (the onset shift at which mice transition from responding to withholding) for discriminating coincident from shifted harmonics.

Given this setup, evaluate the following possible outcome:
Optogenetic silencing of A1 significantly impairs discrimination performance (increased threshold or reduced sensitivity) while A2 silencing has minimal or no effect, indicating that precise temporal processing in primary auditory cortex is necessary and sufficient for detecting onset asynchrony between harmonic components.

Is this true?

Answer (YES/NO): NO